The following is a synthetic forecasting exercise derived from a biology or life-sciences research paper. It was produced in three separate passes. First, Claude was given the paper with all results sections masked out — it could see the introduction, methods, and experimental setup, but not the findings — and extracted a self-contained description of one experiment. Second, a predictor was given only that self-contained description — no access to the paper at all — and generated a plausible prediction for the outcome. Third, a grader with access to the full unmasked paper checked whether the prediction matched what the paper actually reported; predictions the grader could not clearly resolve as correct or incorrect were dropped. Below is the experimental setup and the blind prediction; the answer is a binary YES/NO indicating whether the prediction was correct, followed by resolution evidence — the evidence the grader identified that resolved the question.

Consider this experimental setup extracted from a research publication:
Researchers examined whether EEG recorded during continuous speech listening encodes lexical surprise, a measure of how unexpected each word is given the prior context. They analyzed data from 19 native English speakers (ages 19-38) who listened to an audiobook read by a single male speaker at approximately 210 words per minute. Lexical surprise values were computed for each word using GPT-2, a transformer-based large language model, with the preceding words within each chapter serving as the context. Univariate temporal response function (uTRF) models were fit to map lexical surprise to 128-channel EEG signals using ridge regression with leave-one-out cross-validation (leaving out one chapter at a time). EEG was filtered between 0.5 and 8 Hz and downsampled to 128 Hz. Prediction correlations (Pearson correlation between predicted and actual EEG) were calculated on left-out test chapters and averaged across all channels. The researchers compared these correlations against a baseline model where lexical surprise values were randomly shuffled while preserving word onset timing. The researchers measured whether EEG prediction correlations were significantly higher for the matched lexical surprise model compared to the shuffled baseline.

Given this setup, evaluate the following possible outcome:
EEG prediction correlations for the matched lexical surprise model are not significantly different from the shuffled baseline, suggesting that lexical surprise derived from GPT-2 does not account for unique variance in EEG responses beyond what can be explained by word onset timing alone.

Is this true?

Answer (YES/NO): NO